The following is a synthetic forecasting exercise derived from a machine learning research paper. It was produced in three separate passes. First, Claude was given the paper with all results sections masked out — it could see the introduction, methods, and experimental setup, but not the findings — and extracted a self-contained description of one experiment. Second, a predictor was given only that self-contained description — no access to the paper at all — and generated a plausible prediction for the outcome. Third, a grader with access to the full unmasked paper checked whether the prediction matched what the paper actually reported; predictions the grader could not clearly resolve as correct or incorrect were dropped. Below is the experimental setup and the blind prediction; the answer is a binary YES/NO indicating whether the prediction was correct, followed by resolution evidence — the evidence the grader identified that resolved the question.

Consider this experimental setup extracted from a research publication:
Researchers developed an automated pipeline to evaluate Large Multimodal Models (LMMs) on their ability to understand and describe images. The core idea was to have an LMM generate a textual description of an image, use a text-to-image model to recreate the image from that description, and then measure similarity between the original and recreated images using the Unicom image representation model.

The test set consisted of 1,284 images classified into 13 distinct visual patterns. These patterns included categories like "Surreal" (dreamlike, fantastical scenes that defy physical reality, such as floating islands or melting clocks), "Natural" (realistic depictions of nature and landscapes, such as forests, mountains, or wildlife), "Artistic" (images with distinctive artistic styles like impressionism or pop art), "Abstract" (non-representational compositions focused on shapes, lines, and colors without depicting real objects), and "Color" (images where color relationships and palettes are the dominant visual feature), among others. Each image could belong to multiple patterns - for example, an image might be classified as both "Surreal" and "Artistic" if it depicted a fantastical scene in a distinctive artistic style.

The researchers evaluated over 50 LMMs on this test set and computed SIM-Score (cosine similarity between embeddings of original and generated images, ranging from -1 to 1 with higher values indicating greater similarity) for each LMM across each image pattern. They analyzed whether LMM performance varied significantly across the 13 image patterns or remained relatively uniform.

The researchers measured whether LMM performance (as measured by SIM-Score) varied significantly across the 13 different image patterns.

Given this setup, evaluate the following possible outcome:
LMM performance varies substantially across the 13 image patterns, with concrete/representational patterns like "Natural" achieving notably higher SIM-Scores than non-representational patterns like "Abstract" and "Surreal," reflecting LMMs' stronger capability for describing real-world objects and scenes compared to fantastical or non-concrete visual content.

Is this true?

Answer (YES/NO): NO